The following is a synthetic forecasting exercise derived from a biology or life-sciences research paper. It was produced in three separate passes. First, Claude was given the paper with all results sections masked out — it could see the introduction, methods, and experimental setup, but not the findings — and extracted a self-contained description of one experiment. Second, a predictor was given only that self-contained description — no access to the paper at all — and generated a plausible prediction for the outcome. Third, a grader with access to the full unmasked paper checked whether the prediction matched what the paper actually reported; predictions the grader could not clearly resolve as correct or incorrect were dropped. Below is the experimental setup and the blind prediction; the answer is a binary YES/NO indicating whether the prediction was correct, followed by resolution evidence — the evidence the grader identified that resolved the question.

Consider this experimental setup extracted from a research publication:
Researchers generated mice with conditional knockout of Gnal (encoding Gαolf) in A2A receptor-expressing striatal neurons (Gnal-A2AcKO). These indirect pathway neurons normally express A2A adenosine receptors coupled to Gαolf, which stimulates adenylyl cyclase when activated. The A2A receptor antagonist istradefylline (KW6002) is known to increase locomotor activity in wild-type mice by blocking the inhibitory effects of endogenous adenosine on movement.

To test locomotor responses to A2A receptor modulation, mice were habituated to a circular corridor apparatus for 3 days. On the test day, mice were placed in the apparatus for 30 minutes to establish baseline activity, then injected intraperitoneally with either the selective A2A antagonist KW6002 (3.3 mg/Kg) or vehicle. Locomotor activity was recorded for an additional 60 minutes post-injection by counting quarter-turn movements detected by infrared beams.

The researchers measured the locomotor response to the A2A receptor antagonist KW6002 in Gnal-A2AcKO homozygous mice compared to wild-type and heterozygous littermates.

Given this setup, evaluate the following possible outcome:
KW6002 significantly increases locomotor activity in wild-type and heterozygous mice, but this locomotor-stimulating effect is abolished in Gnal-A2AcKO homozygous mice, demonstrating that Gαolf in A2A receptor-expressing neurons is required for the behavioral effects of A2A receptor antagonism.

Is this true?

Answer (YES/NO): YES